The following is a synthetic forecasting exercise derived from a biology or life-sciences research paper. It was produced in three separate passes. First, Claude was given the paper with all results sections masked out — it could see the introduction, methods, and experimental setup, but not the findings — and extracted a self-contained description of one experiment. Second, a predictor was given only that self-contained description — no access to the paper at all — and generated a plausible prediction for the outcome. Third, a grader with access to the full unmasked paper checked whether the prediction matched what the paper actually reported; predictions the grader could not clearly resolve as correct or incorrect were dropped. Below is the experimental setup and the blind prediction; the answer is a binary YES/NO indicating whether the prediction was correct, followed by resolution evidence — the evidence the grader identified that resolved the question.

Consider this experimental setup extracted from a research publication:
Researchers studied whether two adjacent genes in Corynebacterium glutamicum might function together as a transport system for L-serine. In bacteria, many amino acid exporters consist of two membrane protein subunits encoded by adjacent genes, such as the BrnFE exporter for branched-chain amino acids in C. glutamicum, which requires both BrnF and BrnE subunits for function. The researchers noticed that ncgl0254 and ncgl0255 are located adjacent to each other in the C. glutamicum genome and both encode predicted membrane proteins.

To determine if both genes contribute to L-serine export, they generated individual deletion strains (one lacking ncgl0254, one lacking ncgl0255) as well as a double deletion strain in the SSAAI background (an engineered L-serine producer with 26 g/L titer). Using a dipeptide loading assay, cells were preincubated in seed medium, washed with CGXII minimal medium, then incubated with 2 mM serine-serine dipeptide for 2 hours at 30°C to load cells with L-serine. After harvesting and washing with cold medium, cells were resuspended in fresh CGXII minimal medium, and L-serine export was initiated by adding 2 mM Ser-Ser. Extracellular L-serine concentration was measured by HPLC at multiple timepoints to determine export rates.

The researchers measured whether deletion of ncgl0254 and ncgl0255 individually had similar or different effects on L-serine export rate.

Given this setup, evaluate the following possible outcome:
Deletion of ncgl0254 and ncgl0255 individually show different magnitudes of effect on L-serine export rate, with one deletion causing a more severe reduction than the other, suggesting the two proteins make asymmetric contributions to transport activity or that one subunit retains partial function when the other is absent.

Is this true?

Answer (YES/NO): YES